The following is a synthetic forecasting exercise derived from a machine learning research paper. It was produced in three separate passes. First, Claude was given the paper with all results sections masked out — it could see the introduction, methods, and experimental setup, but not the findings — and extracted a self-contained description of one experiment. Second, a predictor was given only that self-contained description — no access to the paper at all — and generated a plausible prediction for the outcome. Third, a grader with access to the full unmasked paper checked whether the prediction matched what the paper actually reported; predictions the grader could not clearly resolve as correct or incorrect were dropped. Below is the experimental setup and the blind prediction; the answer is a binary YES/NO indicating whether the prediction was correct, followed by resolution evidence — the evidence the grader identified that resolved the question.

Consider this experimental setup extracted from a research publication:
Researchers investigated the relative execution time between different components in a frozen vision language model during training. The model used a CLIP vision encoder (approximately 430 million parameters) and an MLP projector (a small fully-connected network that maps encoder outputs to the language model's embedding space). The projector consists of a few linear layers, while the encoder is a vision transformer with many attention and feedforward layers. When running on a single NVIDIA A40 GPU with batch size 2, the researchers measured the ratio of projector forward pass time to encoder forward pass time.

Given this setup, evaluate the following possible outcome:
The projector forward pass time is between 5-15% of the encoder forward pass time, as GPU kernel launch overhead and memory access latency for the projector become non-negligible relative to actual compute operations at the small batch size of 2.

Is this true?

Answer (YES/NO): YES